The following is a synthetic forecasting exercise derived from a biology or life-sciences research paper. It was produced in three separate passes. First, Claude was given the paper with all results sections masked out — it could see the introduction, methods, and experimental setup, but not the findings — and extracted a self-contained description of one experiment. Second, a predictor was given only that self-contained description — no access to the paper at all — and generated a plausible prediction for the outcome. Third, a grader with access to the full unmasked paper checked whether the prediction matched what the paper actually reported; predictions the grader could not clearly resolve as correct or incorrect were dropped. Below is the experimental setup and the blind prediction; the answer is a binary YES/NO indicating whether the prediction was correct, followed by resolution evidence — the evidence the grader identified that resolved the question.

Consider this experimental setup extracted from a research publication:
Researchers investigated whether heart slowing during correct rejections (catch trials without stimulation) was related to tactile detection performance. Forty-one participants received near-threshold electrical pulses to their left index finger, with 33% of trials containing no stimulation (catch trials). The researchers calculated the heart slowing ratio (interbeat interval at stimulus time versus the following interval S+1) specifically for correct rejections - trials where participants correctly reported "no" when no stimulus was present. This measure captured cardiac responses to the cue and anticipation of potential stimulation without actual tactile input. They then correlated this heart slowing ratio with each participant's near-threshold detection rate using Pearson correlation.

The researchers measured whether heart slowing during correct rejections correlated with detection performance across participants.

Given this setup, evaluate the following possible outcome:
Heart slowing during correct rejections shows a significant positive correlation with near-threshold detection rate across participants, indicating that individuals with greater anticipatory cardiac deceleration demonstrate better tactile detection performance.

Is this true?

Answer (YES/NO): YES